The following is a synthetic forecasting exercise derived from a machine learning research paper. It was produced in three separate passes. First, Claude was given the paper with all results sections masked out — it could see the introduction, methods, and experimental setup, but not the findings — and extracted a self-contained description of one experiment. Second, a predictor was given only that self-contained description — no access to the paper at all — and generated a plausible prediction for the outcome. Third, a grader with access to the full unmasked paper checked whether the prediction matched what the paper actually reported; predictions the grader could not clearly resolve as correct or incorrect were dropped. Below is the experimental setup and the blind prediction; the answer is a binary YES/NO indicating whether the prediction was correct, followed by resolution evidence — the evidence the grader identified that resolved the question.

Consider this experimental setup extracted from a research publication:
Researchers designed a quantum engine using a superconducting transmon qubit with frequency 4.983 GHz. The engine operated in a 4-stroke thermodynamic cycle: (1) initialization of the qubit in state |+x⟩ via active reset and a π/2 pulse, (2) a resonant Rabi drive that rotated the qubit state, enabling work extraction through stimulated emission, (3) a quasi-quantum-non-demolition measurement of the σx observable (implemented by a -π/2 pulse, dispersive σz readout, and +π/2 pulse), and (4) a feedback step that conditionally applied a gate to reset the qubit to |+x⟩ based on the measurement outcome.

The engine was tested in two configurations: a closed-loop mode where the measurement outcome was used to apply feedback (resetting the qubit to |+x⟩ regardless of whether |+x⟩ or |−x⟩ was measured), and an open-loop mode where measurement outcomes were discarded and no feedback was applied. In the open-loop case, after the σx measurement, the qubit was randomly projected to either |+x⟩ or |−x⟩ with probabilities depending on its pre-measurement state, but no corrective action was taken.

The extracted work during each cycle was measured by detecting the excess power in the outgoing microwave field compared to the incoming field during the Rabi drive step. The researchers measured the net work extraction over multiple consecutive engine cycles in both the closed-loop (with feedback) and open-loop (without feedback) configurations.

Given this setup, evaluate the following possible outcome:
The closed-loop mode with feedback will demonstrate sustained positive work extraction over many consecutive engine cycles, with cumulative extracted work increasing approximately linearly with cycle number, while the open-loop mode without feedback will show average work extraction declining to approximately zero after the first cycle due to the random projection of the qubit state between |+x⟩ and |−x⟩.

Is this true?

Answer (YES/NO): NO